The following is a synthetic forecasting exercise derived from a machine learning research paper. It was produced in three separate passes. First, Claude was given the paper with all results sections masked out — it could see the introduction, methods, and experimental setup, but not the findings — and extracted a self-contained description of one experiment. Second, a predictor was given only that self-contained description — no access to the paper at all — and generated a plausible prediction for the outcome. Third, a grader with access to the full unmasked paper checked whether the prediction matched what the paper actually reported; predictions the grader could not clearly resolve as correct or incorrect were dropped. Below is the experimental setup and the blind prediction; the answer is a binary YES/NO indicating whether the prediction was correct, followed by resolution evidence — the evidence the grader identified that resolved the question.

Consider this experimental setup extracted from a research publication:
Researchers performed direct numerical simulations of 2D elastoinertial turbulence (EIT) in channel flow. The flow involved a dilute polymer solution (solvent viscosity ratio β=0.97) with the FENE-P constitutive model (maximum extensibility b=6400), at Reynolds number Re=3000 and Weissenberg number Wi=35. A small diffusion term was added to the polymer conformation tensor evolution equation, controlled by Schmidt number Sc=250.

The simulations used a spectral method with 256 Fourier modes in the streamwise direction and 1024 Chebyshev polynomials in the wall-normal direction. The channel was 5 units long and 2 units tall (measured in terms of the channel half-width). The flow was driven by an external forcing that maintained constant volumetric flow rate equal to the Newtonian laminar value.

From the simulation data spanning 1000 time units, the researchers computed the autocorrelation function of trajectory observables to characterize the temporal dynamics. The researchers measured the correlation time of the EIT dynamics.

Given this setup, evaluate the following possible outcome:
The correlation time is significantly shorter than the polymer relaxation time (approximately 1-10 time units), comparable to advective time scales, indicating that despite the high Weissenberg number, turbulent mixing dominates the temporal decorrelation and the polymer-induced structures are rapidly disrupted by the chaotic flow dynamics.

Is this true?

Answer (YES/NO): NO